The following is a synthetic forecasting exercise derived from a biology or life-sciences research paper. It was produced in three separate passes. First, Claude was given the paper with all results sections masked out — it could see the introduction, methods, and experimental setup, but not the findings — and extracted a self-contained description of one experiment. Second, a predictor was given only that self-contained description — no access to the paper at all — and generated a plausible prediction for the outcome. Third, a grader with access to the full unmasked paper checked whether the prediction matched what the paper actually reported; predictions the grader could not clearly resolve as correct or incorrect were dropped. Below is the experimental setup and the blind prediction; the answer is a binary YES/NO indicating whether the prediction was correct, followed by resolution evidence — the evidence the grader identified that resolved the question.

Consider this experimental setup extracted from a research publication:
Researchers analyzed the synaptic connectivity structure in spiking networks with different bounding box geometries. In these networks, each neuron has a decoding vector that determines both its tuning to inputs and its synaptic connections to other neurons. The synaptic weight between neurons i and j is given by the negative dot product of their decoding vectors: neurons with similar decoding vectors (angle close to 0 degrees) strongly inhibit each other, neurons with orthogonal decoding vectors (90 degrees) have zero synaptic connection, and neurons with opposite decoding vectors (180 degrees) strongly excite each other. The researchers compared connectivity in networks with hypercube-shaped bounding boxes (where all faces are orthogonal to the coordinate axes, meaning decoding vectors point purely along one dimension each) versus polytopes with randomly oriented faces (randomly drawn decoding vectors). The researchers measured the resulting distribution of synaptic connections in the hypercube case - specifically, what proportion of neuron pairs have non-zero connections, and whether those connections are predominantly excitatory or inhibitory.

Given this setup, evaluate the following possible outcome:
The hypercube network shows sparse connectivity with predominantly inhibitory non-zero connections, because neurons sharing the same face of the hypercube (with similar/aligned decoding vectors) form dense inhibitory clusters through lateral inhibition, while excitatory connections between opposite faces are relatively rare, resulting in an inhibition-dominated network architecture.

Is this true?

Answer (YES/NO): NO